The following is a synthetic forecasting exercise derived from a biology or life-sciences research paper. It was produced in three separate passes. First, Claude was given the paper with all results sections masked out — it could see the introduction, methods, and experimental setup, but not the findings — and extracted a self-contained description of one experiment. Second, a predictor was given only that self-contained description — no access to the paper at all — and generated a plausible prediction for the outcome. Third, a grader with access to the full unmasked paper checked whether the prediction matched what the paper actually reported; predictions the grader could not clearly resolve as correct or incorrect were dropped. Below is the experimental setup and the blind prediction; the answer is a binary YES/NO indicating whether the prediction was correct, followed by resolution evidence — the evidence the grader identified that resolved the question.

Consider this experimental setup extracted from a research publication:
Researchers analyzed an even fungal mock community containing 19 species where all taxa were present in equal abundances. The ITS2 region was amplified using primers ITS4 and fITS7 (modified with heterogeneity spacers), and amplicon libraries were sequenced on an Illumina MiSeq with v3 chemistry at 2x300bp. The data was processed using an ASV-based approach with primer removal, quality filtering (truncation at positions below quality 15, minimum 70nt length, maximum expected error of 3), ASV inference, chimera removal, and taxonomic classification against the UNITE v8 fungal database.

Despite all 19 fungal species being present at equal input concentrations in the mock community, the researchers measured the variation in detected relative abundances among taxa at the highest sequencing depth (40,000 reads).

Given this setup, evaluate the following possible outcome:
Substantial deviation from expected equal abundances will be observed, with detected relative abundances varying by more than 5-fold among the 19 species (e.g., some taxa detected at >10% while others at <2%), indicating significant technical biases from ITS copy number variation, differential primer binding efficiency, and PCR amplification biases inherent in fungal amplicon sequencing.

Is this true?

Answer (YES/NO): YES